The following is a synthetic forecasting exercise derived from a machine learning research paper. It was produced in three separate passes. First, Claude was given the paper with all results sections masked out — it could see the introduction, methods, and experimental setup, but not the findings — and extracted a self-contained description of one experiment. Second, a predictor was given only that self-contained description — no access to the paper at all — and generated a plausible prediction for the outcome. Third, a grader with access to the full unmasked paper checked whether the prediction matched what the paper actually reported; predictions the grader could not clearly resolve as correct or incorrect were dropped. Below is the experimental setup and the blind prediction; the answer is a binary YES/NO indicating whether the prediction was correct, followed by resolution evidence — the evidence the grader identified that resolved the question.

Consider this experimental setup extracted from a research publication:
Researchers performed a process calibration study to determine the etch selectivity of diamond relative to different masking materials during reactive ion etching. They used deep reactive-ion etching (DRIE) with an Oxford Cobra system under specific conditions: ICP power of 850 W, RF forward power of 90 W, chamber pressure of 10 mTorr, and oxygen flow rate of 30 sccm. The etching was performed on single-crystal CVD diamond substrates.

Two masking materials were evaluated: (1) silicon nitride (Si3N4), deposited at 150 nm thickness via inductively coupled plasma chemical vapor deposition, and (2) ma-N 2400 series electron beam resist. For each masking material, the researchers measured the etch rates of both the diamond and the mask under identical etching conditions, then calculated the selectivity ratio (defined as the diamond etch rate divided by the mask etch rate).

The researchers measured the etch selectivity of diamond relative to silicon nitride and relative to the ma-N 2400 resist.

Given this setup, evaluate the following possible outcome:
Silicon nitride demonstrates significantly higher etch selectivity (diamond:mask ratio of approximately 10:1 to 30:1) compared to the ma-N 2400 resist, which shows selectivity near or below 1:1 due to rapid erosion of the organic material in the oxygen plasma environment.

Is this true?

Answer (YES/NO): NO